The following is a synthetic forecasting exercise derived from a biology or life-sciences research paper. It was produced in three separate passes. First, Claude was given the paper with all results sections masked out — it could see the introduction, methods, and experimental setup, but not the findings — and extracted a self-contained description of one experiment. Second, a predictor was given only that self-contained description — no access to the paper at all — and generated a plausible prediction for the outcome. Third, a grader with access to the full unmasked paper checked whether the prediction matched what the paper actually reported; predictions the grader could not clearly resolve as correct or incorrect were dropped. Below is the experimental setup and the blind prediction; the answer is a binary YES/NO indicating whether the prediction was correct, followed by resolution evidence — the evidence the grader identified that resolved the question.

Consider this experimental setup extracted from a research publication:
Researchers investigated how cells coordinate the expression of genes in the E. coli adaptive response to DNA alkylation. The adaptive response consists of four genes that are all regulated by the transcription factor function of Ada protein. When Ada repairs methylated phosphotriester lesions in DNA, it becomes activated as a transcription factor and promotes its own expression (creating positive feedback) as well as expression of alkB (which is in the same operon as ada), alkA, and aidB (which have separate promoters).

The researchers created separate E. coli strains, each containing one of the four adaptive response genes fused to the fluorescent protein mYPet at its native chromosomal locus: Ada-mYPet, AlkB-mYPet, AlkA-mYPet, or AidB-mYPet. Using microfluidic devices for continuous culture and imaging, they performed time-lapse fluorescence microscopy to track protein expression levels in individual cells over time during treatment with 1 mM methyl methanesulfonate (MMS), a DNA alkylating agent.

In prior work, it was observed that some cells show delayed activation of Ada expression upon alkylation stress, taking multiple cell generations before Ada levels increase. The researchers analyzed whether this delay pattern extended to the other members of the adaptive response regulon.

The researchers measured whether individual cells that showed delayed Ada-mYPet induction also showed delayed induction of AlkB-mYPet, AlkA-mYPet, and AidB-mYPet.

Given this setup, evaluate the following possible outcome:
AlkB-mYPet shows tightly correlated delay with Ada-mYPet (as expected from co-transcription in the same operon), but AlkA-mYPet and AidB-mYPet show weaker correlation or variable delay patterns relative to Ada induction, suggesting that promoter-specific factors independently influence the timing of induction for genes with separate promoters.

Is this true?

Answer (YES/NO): NO